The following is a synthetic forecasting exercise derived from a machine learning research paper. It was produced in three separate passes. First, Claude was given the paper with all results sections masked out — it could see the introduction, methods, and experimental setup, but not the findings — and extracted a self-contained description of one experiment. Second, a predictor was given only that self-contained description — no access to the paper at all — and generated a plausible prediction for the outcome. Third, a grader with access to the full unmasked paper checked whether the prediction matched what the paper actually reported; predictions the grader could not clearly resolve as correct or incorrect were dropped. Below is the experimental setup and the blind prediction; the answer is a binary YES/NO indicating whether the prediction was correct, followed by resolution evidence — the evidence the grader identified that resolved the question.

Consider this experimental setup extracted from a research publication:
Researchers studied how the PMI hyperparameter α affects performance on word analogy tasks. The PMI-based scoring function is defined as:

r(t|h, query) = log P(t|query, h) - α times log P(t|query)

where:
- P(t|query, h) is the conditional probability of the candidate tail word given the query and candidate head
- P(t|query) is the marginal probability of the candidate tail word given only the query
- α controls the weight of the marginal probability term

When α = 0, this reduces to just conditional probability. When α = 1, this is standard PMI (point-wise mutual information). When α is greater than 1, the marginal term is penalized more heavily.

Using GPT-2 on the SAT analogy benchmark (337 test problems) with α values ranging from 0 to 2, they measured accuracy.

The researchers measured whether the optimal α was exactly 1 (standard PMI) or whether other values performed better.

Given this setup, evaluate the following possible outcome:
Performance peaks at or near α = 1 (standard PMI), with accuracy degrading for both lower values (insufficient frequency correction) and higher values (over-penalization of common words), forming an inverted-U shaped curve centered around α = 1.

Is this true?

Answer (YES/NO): NO